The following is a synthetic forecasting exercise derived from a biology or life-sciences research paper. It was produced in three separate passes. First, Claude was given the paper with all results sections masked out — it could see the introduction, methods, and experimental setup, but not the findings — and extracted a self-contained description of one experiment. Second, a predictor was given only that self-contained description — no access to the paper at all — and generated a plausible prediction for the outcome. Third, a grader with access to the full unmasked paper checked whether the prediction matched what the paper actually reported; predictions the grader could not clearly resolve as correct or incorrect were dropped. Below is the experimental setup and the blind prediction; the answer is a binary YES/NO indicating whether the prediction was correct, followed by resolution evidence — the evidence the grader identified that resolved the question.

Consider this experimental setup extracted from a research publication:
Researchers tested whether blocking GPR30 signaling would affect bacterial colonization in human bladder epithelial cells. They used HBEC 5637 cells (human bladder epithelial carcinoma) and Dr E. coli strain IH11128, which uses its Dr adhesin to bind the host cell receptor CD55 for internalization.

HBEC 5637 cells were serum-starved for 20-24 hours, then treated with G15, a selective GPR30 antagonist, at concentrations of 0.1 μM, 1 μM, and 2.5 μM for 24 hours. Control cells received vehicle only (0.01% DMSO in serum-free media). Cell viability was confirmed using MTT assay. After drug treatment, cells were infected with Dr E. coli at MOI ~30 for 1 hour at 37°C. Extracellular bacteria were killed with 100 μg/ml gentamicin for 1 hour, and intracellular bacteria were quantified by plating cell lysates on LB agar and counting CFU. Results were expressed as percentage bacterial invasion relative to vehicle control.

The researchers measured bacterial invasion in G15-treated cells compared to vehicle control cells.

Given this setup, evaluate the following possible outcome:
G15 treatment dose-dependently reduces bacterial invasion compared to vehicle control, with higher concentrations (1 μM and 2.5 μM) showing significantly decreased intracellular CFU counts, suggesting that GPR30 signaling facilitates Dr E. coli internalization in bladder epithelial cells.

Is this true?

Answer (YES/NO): NO